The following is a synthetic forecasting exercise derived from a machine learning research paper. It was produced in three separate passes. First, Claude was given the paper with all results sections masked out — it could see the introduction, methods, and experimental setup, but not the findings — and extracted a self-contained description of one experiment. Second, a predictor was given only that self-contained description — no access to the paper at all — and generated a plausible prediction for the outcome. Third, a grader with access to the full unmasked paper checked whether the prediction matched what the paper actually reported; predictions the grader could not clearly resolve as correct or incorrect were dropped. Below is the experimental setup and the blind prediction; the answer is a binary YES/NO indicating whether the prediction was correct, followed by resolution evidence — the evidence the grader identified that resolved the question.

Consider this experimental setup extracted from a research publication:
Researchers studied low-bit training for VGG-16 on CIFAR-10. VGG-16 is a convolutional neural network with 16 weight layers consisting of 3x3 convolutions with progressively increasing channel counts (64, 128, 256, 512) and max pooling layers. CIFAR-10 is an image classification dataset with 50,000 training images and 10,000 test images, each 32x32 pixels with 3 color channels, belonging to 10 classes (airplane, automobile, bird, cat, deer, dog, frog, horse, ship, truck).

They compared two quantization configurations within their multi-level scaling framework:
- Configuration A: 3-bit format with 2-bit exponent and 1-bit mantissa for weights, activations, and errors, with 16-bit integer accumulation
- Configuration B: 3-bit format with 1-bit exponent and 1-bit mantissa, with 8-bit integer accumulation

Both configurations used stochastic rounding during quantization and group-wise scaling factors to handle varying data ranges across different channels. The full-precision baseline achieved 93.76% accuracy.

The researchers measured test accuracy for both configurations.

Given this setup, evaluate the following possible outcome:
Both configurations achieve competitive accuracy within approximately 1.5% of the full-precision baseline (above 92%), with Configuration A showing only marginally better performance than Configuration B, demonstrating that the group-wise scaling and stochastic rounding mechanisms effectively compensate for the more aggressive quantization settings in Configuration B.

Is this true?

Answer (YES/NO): YES